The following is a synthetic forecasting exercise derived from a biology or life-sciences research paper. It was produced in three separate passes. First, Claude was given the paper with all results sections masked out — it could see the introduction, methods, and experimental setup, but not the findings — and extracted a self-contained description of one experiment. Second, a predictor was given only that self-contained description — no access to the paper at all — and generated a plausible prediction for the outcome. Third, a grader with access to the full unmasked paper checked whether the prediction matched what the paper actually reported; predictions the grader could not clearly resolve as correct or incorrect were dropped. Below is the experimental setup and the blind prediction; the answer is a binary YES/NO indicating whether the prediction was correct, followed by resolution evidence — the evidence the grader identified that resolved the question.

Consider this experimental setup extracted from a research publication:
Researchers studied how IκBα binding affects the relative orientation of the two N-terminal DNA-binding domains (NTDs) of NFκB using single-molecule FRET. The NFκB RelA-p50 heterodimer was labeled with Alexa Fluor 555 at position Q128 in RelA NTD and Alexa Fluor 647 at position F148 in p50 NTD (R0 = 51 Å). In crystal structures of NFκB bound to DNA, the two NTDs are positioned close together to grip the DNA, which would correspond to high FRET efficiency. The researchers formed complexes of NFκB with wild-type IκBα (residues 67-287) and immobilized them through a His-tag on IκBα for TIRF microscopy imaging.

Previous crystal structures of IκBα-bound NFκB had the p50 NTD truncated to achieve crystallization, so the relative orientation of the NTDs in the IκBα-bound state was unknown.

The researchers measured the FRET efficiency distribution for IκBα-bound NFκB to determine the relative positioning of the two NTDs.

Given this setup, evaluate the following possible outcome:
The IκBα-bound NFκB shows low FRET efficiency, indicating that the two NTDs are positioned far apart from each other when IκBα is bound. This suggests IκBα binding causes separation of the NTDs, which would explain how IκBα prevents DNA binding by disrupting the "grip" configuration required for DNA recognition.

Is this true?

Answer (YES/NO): YES